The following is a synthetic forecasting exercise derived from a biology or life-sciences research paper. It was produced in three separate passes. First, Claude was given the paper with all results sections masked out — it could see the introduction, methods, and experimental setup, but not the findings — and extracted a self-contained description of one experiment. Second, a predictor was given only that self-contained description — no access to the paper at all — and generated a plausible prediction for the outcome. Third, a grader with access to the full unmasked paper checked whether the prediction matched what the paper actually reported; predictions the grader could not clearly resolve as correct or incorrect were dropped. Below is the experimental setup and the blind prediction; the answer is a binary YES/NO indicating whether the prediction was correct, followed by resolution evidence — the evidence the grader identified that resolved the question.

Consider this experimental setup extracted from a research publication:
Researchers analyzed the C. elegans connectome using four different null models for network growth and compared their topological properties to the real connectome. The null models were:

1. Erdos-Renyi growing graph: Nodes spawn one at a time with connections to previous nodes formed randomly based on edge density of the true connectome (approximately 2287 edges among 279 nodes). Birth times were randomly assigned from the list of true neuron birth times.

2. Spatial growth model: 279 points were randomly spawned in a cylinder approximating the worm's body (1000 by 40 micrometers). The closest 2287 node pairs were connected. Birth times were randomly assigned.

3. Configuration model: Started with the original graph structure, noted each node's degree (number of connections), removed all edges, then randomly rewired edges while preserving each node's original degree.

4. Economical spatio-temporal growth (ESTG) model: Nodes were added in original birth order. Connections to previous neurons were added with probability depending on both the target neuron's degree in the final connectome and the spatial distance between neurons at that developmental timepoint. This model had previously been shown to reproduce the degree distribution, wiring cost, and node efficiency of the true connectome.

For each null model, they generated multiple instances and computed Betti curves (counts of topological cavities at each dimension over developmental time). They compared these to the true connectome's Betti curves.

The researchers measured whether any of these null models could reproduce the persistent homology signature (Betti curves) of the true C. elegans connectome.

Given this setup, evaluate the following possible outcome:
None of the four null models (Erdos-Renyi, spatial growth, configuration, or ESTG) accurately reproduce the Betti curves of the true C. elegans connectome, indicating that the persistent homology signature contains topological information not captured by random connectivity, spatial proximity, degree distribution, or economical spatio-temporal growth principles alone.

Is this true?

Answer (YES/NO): YES